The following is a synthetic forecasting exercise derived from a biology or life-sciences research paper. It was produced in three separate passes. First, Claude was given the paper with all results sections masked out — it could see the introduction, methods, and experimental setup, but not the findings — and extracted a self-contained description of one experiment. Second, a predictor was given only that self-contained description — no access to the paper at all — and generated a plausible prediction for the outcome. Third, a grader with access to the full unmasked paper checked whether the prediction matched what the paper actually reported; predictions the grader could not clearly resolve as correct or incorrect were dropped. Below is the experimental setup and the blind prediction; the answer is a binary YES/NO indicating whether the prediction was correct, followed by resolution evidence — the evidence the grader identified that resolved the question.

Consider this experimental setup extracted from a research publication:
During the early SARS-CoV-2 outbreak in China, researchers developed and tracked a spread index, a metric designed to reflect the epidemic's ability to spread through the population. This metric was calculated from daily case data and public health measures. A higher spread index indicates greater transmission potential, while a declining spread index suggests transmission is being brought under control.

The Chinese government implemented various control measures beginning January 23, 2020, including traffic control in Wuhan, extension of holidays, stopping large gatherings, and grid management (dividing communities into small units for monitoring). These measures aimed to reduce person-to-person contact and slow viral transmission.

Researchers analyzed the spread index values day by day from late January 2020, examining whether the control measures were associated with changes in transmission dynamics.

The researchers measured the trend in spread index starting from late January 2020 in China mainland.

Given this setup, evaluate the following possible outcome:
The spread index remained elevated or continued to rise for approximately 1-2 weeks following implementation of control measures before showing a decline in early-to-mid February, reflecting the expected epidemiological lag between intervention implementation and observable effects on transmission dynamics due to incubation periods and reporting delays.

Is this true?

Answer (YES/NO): NO